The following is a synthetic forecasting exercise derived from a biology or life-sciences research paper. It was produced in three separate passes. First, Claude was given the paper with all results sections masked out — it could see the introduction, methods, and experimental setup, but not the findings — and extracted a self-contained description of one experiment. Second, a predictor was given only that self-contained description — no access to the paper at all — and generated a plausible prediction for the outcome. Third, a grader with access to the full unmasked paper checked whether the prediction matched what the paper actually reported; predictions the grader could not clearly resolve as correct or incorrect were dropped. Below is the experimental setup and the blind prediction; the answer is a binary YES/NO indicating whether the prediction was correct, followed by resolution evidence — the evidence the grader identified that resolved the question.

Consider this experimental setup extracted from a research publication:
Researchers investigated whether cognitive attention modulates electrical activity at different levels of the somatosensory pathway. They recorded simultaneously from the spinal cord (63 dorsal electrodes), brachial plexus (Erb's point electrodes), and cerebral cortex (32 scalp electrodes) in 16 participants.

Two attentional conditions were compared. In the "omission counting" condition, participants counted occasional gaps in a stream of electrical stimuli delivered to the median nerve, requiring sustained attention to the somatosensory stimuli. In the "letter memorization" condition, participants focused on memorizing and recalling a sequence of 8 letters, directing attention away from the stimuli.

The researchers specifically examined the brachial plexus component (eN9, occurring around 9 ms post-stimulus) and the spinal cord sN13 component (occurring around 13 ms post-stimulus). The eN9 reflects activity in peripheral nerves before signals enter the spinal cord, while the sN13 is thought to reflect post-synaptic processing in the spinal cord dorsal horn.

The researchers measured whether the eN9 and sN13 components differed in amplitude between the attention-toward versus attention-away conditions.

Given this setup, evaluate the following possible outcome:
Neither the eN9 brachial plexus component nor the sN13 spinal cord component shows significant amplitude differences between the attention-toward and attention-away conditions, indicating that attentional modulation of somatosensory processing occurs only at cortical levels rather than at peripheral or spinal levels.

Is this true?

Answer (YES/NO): NO